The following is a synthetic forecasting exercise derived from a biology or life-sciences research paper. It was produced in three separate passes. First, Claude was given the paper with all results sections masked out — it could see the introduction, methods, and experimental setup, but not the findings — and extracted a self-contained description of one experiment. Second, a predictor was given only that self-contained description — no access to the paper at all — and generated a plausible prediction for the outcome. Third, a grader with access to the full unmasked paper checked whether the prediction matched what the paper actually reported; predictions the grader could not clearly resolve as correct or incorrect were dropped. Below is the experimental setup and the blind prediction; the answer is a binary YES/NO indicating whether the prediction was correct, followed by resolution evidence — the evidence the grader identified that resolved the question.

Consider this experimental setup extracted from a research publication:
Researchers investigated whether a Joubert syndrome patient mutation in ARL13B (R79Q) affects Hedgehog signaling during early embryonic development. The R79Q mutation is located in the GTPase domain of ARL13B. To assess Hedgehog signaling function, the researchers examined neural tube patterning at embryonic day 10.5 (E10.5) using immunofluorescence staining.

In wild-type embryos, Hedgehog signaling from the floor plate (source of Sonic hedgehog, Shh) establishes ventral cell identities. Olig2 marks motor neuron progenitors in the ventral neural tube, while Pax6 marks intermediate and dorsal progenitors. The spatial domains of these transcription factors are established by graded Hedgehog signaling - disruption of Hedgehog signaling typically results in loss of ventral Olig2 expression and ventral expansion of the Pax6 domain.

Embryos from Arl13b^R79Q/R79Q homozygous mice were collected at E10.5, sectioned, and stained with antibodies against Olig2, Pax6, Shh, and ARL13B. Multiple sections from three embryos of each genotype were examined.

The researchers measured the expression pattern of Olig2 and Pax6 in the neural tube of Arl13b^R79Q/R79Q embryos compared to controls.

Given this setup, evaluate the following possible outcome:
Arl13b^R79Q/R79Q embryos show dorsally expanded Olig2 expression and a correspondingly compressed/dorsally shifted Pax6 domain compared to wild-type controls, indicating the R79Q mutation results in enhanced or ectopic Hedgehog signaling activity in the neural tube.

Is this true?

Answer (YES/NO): NO